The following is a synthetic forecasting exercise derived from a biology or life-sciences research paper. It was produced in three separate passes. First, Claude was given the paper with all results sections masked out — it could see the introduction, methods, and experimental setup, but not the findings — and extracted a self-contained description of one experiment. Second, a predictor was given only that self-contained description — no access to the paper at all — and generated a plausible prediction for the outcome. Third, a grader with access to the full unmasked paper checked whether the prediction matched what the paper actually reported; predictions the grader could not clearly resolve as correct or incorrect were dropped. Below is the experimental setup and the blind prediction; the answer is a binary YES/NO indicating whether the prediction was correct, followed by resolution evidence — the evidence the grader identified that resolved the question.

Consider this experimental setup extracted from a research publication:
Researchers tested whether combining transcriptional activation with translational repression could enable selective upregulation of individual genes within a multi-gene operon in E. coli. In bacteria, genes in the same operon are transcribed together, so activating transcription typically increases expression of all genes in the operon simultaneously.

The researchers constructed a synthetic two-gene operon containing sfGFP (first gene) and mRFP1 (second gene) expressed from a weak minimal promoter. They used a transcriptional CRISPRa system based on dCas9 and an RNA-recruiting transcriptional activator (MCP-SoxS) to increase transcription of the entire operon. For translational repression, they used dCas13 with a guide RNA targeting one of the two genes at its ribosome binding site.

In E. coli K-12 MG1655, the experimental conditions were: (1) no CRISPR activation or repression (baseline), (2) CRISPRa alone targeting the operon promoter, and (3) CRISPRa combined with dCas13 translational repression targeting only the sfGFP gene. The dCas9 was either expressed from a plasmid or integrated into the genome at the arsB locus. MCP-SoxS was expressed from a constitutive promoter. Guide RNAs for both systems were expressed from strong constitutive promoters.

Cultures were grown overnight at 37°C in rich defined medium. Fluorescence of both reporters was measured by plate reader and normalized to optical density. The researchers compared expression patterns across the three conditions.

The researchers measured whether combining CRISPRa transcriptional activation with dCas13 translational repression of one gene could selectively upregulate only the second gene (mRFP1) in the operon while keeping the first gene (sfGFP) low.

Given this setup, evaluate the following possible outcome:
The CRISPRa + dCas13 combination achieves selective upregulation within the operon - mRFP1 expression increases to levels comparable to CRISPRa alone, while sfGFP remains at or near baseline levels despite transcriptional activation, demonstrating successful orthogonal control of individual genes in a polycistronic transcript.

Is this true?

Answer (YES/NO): NO